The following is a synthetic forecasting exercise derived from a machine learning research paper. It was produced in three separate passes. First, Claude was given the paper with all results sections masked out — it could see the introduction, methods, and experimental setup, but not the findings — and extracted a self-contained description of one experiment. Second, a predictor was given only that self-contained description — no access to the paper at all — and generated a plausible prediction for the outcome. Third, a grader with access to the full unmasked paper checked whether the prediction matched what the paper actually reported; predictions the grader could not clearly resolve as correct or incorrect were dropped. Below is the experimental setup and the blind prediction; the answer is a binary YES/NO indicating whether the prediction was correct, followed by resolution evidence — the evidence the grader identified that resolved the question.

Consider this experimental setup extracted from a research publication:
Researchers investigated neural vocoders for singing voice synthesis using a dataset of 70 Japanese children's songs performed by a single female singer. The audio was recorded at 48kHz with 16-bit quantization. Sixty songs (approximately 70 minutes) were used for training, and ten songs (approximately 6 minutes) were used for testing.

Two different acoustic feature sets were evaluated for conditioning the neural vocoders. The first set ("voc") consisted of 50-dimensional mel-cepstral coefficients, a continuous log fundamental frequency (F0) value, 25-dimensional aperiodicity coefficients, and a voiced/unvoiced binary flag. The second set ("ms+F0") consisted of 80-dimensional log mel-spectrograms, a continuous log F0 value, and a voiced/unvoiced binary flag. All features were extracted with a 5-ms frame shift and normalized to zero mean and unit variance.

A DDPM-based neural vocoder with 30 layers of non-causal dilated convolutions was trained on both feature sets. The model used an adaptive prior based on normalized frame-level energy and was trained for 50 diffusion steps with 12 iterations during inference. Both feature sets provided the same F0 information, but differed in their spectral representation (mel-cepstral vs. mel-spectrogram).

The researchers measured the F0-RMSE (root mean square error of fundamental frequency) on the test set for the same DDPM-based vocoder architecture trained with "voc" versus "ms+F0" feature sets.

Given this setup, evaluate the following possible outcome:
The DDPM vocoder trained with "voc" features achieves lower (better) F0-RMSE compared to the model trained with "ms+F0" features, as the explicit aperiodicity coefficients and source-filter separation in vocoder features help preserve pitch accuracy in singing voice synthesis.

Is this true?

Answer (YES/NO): YES